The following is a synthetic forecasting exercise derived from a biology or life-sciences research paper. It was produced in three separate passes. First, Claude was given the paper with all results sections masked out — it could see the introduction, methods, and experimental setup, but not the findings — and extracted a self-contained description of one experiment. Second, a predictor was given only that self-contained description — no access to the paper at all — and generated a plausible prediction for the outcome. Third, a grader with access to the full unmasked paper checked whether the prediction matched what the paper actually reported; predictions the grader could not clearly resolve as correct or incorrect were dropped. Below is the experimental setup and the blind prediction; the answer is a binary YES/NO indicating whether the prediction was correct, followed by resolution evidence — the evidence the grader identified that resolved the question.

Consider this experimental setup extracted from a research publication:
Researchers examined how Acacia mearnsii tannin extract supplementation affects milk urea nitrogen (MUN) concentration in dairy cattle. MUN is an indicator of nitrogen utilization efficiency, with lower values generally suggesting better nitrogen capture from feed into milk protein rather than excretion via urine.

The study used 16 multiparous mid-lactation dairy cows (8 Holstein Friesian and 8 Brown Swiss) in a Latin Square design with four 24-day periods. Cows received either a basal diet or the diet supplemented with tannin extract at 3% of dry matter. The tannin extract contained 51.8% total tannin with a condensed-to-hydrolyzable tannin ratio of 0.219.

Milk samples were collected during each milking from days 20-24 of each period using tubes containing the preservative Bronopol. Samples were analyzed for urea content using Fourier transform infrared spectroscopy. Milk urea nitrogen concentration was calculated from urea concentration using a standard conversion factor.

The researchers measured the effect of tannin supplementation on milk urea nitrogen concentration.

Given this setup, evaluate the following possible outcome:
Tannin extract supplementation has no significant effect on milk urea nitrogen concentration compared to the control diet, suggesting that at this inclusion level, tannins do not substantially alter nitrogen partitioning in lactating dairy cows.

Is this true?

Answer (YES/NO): NO